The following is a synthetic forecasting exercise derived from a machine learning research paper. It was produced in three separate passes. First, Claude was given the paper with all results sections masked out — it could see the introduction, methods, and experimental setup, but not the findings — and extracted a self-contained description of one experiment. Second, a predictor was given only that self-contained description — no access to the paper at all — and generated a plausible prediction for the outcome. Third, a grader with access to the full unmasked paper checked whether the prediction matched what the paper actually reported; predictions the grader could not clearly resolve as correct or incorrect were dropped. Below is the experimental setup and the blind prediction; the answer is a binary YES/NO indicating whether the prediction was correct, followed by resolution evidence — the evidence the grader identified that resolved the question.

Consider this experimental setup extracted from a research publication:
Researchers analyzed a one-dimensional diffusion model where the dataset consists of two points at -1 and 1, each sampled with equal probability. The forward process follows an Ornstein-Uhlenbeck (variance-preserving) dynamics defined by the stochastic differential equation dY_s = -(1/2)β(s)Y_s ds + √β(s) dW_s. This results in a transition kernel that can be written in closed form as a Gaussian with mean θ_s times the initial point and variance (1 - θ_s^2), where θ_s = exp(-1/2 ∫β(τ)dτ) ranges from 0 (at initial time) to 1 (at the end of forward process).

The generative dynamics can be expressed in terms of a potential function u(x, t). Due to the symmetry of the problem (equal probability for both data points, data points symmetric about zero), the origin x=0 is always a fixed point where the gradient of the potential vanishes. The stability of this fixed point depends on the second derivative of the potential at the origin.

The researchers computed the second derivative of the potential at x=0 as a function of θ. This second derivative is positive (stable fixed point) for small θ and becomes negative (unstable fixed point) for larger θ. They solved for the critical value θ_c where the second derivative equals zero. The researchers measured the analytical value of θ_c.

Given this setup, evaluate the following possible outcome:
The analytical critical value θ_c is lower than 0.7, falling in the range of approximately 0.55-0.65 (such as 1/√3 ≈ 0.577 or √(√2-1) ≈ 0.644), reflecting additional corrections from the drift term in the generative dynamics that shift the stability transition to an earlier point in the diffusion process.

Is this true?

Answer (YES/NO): YES